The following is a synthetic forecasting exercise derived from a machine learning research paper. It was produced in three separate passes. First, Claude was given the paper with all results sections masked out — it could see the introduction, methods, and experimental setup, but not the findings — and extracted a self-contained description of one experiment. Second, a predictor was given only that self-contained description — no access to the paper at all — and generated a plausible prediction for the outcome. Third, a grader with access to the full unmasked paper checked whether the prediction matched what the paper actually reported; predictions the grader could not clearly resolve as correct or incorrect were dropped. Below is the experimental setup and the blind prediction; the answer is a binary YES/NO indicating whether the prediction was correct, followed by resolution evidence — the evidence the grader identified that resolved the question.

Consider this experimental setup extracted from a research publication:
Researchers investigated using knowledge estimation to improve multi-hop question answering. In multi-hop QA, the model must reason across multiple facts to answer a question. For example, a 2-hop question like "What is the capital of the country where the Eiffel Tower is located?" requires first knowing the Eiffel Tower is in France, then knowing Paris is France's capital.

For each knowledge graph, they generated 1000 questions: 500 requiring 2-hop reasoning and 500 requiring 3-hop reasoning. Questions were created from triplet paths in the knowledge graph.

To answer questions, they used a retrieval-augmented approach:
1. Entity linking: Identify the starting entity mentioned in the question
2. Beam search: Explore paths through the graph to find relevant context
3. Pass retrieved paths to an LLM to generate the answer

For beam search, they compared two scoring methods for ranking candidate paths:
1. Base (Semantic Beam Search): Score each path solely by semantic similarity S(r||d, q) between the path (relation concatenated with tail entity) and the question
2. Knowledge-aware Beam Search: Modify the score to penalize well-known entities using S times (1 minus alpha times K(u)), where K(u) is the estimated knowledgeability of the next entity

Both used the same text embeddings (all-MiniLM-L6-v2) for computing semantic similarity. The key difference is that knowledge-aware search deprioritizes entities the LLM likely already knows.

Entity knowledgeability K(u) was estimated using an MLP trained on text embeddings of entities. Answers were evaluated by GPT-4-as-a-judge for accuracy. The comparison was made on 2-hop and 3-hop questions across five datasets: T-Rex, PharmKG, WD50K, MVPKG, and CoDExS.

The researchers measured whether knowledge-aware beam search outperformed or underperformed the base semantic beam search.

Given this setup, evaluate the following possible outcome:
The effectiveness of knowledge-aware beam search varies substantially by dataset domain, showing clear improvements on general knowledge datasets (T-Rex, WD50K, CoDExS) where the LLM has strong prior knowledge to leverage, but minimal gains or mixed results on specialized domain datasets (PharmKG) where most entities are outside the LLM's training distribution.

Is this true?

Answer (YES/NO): NO